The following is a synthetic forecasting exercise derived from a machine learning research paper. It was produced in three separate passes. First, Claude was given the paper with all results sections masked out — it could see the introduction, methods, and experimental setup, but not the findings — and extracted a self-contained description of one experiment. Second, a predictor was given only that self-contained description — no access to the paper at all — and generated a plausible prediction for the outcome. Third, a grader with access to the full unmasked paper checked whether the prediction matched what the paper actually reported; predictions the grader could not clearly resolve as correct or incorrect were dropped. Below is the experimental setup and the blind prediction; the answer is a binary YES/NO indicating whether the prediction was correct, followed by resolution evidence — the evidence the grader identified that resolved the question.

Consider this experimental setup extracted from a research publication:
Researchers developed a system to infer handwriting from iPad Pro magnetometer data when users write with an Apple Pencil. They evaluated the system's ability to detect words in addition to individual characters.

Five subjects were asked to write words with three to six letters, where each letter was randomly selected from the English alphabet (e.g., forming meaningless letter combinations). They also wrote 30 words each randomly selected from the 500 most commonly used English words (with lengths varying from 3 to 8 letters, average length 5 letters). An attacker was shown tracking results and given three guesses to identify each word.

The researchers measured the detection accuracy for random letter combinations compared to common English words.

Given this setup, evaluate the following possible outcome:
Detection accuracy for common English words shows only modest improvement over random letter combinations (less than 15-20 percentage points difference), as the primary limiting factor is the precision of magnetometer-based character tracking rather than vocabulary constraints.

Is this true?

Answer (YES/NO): YES